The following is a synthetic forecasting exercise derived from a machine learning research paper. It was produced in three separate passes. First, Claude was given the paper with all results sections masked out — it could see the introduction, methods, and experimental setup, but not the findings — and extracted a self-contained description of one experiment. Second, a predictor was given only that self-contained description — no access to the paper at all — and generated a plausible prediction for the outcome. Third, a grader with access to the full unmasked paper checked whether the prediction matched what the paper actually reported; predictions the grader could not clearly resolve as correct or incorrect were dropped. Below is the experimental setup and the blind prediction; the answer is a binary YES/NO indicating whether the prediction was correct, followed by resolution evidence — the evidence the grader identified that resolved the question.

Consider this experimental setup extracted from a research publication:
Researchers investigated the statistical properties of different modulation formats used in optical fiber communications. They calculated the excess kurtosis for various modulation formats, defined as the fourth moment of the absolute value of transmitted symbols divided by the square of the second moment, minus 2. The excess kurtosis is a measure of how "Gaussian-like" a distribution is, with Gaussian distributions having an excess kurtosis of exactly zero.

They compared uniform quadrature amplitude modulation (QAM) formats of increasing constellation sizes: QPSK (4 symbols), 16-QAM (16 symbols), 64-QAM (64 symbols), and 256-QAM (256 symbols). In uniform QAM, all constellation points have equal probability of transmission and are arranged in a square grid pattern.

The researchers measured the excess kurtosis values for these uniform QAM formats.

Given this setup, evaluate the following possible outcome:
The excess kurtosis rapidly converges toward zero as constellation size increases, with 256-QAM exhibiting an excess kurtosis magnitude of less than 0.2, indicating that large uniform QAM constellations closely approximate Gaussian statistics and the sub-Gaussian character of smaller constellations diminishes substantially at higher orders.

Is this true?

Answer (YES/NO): NO